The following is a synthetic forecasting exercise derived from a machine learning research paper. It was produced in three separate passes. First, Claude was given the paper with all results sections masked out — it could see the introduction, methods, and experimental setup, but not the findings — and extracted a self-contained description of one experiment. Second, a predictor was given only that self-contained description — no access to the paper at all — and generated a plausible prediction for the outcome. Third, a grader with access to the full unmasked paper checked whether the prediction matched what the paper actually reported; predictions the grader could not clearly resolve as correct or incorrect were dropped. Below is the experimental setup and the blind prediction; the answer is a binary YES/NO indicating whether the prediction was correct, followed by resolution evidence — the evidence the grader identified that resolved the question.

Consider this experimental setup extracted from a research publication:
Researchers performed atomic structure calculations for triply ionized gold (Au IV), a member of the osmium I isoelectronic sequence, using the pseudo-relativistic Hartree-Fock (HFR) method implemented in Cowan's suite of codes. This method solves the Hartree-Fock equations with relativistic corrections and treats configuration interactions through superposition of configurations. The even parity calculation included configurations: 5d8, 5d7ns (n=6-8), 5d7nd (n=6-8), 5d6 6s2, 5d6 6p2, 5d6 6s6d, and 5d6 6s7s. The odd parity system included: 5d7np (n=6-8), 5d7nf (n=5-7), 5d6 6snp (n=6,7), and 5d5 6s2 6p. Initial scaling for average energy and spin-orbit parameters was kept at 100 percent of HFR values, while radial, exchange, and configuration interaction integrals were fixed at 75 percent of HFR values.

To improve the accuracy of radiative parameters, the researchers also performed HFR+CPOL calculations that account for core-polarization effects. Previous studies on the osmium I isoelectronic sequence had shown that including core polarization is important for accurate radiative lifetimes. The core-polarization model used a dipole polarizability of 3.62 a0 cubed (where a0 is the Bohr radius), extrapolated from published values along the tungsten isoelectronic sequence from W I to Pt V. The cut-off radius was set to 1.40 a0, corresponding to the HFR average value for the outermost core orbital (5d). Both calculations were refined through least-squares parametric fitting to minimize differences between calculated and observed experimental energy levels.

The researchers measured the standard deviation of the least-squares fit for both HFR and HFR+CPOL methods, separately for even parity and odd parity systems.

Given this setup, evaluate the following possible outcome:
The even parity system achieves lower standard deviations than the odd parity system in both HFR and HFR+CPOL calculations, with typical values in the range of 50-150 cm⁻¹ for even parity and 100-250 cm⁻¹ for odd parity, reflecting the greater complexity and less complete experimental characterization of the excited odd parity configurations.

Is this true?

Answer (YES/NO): YES